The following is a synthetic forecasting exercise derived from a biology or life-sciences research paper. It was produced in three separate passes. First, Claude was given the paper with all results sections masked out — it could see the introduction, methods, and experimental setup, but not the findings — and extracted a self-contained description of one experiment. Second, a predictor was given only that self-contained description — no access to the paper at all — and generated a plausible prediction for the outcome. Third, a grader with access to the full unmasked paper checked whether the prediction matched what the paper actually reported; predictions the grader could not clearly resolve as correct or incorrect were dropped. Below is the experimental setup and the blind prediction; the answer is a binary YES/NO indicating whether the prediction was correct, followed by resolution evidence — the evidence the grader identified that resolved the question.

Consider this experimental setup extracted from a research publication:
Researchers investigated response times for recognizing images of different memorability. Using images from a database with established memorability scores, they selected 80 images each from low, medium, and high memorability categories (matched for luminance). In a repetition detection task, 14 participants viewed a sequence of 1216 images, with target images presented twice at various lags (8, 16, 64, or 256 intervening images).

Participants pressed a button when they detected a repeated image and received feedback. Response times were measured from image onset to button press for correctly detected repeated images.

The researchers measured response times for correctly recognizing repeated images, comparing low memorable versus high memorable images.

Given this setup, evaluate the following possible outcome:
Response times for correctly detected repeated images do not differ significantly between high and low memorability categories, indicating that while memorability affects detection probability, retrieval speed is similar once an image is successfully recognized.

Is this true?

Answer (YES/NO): NO